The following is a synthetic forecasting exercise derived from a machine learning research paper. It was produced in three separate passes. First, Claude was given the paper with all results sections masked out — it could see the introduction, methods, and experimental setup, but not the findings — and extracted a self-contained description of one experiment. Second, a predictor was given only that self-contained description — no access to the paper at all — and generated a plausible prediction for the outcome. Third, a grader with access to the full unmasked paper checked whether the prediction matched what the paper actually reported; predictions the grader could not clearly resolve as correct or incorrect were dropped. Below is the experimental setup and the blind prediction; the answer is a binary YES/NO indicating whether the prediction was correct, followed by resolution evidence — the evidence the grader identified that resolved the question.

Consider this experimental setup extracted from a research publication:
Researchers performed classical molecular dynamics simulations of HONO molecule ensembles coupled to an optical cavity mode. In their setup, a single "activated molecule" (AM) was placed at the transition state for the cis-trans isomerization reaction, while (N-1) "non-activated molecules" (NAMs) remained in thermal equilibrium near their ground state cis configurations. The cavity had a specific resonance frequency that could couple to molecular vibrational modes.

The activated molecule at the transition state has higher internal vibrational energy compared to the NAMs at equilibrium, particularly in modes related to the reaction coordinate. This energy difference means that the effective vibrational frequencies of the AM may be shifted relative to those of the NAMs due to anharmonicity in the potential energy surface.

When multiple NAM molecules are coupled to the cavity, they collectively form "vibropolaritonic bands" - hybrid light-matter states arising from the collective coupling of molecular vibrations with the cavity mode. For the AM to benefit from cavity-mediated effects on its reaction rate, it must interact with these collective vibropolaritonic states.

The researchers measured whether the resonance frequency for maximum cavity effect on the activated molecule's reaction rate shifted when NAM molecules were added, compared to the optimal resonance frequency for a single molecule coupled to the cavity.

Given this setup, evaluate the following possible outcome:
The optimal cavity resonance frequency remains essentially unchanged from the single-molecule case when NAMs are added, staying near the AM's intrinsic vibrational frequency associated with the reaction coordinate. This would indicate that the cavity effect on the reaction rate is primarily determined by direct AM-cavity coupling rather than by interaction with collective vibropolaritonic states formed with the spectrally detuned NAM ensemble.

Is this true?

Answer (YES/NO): NO